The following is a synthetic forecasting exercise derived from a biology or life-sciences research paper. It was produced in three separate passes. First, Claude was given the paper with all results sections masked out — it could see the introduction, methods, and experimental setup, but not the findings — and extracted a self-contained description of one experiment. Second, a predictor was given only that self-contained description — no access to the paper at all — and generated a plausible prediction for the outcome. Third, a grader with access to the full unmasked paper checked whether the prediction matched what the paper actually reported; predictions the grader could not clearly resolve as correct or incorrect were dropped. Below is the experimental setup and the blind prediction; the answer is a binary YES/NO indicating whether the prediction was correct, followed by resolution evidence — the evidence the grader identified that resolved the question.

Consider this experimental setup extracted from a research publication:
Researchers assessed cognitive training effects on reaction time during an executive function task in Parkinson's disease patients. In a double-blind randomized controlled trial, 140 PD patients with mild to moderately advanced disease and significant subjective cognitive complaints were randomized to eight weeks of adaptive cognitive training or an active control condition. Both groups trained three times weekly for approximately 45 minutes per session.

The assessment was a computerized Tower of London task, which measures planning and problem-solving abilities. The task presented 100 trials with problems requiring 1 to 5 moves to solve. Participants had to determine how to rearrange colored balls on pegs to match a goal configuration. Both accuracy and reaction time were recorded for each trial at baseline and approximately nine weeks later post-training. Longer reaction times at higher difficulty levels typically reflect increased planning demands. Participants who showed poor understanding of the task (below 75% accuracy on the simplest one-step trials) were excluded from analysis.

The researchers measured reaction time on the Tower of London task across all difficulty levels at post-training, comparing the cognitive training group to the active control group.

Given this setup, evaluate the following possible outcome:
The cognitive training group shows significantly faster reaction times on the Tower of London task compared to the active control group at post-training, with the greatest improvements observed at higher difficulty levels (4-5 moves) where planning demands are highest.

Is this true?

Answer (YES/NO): NO